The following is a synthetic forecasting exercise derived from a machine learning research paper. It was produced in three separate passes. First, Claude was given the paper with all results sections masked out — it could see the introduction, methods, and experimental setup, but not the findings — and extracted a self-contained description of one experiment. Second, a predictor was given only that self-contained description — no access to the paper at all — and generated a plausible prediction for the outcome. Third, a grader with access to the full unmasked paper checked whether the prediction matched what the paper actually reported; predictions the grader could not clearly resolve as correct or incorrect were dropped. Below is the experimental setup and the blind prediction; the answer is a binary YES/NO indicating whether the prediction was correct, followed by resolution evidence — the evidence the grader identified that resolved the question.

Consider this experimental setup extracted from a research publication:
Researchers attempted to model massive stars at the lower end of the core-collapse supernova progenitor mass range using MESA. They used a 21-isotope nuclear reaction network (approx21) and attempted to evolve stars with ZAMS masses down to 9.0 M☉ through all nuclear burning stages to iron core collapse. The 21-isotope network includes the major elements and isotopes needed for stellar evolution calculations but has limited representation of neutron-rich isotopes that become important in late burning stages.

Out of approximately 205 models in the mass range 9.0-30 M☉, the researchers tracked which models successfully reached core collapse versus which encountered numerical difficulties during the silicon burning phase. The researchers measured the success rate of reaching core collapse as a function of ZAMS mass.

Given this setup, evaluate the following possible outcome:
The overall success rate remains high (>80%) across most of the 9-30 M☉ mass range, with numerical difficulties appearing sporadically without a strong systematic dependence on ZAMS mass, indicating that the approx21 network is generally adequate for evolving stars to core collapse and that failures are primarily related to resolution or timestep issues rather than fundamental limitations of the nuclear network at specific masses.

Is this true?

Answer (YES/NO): NO